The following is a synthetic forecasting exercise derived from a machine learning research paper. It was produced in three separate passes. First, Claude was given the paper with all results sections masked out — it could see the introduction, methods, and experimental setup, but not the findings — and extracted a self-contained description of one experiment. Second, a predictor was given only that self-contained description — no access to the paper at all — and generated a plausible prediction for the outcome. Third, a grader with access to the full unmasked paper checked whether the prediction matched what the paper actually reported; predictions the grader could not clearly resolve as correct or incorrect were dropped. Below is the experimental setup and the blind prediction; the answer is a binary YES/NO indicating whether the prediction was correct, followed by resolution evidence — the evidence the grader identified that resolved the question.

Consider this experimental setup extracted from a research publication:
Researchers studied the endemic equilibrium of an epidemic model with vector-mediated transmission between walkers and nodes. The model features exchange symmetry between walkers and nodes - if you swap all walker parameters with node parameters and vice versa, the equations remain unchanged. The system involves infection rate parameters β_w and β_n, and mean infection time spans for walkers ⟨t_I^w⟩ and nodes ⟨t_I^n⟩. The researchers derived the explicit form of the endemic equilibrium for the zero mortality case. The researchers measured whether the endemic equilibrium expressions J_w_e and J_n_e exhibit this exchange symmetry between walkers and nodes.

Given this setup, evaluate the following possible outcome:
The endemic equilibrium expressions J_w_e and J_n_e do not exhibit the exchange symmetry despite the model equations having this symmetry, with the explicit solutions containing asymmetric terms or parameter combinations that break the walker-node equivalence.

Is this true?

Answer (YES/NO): NO